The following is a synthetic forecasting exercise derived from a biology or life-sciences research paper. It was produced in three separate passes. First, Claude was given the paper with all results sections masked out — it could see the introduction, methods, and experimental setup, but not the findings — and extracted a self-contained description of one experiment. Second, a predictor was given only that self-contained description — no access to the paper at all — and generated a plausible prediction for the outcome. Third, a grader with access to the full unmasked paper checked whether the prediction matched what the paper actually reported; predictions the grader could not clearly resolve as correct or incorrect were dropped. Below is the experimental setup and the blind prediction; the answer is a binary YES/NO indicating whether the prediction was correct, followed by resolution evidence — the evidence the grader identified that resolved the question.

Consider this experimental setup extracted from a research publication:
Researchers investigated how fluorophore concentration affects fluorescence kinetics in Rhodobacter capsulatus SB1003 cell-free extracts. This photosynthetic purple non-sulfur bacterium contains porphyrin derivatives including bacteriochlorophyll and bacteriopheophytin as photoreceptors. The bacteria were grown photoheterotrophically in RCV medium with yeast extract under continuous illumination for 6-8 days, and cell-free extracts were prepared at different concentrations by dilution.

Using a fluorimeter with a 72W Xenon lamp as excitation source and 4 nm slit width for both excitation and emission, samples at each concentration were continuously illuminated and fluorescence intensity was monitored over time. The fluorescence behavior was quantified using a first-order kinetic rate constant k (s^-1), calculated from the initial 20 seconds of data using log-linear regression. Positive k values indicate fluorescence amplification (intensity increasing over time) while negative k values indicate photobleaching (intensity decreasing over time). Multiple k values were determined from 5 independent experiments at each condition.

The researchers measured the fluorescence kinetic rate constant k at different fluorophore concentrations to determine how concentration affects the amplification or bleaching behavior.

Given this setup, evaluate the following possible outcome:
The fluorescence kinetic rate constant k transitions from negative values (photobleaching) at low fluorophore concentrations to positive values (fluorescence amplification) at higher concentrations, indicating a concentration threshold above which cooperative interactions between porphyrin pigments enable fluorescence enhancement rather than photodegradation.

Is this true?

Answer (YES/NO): YES